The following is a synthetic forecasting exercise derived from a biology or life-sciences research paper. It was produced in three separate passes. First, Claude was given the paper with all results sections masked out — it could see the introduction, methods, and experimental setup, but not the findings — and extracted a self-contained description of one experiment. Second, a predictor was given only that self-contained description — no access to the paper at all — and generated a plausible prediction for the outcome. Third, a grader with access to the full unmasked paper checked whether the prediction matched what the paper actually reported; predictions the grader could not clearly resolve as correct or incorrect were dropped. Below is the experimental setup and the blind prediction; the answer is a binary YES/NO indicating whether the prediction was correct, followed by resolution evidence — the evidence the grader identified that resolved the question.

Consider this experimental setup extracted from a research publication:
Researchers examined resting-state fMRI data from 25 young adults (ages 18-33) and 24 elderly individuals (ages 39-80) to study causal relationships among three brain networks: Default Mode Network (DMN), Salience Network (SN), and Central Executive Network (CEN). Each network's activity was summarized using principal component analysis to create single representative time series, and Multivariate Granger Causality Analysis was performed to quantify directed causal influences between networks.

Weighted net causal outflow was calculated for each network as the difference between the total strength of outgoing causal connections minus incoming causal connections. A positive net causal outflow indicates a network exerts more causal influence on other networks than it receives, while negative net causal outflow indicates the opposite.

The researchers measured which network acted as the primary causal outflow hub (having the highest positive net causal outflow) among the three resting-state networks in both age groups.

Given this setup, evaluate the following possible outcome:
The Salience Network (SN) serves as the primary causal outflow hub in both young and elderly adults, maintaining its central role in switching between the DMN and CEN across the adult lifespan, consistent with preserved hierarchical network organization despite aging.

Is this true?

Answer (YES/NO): YES